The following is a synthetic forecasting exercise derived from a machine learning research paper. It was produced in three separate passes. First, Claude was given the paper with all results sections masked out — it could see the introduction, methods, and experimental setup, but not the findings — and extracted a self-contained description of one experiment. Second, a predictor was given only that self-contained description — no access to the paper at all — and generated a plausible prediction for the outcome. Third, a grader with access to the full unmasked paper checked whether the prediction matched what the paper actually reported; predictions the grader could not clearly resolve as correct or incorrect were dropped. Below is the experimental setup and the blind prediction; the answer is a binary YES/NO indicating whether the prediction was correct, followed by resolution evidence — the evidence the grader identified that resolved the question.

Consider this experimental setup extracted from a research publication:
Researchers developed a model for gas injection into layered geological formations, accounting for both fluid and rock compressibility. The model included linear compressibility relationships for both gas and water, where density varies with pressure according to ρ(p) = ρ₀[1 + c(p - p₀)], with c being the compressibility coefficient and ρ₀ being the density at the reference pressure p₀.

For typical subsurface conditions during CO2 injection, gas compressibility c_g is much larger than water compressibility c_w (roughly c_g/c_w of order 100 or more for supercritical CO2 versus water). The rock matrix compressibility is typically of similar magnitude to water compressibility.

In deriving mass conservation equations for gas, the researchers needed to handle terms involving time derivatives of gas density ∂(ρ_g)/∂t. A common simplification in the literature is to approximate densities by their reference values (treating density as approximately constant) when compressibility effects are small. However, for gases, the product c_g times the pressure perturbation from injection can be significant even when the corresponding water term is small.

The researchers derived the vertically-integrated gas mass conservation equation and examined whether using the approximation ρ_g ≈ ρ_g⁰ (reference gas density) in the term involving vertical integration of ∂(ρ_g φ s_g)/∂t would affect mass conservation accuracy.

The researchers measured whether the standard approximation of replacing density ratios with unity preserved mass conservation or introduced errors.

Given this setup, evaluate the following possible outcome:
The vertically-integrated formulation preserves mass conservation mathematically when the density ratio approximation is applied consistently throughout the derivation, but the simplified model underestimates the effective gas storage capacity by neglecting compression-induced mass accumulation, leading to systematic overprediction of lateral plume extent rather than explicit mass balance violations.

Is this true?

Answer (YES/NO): NO